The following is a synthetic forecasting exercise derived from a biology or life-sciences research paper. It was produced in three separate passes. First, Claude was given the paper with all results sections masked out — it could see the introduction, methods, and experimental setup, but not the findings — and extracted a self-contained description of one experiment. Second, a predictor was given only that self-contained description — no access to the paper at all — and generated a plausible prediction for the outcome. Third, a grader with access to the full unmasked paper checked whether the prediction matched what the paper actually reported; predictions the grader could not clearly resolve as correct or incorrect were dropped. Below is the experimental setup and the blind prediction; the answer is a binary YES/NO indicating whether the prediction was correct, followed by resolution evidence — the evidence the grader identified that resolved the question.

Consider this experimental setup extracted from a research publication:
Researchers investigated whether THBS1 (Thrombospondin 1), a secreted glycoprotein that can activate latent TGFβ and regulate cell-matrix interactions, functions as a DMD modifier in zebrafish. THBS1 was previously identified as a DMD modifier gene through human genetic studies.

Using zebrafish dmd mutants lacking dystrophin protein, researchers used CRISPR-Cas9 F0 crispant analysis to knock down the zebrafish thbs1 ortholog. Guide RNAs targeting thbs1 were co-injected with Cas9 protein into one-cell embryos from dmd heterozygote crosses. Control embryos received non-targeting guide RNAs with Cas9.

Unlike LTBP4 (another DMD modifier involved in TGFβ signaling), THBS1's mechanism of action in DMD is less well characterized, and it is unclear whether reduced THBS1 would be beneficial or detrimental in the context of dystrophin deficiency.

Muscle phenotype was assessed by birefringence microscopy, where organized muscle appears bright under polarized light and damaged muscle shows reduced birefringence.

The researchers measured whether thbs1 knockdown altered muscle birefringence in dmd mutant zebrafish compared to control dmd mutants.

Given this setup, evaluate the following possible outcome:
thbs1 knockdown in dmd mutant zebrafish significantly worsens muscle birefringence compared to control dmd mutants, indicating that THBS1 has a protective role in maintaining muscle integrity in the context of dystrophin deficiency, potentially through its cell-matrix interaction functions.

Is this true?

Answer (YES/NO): NO